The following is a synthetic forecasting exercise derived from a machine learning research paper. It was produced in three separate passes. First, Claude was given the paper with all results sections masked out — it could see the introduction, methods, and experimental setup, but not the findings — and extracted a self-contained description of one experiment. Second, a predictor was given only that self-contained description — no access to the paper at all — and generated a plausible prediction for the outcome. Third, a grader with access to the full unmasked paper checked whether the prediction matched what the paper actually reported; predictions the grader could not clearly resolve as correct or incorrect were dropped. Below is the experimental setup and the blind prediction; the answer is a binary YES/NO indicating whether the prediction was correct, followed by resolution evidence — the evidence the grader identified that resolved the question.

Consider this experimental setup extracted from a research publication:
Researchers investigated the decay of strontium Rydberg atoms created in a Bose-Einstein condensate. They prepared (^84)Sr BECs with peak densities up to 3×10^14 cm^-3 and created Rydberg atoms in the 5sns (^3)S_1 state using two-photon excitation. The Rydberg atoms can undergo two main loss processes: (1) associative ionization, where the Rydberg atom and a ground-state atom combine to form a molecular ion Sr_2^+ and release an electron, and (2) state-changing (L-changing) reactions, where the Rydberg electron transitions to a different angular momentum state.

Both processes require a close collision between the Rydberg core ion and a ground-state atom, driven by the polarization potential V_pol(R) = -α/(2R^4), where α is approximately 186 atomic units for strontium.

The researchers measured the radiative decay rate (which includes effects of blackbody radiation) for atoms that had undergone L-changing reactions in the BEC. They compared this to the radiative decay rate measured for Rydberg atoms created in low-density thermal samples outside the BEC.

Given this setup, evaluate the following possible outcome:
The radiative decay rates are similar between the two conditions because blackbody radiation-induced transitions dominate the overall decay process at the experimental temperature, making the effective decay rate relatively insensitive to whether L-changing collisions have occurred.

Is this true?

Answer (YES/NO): NO